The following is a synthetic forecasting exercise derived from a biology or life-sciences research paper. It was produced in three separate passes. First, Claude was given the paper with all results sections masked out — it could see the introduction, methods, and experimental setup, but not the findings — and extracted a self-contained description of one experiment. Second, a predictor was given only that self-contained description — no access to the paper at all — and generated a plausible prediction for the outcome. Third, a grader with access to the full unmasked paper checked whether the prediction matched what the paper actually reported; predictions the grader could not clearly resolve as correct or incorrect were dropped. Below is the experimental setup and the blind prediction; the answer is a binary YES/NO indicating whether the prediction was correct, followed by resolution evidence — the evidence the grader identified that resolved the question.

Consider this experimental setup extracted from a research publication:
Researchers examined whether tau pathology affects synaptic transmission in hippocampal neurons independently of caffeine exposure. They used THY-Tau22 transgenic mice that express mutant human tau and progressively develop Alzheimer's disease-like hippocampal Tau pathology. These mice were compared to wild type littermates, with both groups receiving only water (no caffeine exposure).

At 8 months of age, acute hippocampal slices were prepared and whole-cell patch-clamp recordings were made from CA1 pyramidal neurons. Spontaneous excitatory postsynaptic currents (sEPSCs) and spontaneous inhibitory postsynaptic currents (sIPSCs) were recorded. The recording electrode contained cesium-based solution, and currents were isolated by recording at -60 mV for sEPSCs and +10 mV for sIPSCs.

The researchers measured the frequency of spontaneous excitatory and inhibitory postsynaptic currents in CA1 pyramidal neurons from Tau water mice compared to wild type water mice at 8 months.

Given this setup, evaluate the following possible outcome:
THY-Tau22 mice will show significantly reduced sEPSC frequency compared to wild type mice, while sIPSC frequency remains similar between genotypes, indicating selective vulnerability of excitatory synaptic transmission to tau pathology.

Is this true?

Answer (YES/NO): NO